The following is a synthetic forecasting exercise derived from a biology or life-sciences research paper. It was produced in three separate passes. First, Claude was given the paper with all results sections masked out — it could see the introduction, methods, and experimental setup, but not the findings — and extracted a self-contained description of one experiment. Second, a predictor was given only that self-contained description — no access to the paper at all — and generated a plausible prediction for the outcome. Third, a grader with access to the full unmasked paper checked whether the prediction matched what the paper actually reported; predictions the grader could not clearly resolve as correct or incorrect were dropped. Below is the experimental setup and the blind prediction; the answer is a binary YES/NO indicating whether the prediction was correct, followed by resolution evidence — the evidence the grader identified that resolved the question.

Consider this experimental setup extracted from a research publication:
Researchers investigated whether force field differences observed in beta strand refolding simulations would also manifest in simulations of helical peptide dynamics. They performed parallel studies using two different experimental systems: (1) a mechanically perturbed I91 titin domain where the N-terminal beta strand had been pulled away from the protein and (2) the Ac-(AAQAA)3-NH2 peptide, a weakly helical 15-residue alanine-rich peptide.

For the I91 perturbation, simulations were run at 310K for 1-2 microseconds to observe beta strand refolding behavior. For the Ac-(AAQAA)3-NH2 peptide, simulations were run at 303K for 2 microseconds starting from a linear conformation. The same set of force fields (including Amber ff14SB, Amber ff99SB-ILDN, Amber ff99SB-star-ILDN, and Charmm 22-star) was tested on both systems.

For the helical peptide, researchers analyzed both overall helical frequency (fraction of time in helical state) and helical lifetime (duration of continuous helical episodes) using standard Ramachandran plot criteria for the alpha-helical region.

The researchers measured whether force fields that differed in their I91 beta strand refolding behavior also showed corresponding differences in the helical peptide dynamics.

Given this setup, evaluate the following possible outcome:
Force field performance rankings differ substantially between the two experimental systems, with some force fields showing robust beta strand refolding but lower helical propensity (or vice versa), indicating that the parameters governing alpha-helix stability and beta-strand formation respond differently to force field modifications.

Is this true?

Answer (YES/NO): YES